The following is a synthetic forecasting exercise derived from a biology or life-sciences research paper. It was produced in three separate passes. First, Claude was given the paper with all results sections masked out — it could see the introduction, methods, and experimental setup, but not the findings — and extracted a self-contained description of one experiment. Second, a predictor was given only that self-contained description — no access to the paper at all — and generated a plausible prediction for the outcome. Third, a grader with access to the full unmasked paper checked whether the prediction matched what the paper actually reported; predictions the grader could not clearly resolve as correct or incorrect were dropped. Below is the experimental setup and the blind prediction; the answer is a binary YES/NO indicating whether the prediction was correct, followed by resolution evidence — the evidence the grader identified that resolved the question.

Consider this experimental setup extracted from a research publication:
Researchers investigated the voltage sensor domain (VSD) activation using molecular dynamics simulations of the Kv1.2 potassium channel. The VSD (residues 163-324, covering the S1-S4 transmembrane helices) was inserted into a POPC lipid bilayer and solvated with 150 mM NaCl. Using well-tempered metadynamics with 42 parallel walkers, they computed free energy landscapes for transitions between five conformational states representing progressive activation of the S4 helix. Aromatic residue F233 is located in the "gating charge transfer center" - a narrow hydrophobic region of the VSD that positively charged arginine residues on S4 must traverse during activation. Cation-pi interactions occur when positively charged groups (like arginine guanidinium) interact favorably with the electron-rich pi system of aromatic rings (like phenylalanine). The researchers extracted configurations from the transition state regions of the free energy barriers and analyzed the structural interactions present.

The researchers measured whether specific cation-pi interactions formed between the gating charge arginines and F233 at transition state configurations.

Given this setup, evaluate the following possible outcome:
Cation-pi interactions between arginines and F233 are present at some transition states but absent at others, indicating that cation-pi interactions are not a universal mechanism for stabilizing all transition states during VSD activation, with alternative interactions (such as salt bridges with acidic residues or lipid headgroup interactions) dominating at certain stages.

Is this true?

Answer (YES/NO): NO